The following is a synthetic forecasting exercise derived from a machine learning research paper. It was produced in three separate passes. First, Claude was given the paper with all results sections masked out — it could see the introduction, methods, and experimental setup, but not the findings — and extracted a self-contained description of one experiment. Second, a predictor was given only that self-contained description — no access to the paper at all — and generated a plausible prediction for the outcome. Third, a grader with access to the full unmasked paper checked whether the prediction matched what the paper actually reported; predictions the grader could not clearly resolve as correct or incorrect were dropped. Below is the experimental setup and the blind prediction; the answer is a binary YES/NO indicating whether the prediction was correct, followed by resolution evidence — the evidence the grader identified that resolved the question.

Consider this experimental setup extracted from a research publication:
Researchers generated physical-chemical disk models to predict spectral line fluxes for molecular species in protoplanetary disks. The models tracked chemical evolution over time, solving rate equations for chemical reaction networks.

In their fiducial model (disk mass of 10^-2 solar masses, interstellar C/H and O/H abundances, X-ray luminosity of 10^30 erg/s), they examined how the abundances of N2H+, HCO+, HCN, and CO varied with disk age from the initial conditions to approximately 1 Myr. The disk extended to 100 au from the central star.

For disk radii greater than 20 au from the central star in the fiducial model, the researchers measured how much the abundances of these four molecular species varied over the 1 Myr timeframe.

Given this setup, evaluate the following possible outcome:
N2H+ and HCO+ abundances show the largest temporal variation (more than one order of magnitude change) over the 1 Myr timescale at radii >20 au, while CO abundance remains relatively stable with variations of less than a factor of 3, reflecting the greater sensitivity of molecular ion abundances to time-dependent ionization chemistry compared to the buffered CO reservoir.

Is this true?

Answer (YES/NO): NO